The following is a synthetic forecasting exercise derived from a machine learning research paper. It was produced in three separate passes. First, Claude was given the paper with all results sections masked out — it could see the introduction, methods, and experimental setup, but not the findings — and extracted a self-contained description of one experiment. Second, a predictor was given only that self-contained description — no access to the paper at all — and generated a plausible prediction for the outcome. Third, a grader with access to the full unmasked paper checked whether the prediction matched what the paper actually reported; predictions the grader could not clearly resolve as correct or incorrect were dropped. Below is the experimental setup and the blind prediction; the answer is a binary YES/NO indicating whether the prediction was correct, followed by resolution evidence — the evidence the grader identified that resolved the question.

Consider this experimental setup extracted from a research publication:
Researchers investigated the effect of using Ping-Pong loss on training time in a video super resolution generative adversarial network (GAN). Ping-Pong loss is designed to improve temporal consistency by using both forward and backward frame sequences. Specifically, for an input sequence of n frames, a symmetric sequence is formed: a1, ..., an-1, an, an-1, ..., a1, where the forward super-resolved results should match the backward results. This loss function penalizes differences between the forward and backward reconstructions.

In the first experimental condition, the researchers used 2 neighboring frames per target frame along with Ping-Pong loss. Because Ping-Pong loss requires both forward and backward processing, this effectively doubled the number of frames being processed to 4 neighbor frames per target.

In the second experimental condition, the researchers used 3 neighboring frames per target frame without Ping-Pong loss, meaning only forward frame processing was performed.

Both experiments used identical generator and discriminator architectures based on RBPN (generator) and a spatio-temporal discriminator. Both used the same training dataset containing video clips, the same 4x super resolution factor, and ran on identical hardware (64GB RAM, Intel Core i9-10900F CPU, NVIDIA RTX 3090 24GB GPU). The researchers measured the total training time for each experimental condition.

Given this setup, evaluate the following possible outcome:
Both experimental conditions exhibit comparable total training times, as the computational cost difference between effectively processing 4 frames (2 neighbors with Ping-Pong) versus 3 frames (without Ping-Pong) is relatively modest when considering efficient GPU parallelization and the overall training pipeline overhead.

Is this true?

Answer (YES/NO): NO